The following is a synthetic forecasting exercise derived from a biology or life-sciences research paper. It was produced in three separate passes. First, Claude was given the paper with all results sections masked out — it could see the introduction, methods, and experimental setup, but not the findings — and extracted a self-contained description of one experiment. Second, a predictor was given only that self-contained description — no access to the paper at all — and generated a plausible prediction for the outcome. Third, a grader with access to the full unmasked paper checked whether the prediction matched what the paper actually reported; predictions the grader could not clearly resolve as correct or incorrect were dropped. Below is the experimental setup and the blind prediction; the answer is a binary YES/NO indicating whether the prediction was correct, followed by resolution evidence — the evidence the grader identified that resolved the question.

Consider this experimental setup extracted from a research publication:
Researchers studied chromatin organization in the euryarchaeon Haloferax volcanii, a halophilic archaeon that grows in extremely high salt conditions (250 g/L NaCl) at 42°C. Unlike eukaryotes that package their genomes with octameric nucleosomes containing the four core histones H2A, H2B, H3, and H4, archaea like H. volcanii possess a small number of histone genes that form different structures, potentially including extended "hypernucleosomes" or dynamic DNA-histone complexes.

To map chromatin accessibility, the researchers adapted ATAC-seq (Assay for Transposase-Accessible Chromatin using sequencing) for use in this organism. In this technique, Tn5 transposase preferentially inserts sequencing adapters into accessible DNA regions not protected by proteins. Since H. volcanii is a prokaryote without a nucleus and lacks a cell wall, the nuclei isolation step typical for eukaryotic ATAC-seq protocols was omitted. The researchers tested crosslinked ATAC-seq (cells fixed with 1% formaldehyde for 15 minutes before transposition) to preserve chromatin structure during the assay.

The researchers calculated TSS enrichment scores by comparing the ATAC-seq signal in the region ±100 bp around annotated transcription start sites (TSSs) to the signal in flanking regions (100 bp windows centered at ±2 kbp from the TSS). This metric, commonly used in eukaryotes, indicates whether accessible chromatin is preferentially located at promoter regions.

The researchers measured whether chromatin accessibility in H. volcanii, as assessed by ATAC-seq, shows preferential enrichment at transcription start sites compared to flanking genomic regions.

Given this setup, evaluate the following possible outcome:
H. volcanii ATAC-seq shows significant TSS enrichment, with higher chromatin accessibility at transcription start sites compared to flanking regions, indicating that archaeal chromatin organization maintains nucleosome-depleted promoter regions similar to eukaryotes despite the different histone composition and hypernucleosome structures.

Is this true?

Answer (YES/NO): YES